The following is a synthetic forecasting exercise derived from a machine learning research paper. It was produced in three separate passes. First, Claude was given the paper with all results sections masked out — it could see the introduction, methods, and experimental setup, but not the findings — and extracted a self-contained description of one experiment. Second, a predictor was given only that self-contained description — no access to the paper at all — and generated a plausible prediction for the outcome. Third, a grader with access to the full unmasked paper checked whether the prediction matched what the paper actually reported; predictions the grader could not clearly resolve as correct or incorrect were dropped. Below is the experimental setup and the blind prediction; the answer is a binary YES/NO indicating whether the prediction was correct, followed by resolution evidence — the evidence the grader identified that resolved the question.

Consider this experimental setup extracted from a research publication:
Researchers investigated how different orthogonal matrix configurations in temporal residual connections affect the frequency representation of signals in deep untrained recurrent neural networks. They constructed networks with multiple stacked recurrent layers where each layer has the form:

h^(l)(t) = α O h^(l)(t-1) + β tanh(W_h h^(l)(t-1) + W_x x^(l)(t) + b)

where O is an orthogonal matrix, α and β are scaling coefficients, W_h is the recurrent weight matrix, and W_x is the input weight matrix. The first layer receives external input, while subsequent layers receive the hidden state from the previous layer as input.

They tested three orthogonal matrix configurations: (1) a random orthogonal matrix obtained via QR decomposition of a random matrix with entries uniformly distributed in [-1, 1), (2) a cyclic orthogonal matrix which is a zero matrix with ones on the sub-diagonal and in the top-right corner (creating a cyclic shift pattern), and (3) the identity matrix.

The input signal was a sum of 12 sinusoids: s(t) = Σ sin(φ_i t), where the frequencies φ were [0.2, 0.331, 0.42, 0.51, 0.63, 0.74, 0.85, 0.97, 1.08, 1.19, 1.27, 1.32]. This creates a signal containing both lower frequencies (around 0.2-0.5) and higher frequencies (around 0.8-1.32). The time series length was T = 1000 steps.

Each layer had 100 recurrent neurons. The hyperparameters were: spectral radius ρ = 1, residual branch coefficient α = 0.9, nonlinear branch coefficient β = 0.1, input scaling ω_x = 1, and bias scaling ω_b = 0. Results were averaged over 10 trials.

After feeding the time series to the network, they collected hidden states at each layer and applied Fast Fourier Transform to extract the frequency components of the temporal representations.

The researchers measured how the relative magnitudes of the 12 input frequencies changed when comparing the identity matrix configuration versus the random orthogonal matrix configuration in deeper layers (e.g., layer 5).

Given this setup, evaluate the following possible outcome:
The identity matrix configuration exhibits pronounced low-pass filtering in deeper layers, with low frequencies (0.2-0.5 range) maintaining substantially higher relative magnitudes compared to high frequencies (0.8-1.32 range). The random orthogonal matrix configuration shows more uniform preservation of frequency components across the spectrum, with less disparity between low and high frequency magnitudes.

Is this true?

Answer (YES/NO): NO